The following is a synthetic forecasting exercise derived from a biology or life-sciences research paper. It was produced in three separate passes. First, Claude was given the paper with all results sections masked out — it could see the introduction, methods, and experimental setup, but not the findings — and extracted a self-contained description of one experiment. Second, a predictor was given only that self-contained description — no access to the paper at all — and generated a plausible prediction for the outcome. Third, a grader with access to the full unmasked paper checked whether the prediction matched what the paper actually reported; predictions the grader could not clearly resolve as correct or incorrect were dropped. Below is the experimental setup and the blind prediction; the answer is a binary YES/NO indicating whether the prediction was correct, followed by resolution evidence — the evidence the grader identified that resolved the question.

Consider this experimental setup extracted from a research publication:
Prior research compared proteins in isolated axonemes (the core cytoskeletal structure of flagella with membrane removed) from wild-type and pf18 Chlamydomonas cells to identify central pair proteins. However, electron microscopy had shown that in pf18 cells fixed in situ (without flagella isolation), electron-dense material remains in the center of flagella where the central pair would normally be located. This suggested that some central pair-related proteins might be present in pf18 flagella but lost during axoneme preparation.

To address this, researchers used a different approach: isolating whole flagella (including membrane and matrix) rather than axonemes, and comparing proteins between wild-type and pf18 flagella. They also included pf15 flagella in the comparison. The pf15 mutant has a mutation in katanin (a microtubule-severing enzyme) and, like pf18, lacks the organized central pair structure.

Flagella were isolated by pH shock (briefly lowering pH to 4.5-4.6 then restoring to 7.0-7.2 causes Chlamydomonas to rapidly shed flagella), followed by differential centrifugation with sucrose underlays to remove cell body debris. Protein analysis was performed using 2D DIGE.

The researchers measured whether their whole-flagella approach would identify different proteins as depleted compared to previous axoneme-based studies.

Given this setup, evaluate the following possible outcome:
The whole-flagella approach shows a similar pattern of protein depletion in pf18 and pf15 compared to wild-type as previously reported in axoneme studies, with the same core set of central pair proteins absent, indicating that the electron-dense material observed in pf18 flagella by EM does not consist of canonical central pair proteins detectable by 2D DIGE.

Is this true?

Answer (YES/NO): NO